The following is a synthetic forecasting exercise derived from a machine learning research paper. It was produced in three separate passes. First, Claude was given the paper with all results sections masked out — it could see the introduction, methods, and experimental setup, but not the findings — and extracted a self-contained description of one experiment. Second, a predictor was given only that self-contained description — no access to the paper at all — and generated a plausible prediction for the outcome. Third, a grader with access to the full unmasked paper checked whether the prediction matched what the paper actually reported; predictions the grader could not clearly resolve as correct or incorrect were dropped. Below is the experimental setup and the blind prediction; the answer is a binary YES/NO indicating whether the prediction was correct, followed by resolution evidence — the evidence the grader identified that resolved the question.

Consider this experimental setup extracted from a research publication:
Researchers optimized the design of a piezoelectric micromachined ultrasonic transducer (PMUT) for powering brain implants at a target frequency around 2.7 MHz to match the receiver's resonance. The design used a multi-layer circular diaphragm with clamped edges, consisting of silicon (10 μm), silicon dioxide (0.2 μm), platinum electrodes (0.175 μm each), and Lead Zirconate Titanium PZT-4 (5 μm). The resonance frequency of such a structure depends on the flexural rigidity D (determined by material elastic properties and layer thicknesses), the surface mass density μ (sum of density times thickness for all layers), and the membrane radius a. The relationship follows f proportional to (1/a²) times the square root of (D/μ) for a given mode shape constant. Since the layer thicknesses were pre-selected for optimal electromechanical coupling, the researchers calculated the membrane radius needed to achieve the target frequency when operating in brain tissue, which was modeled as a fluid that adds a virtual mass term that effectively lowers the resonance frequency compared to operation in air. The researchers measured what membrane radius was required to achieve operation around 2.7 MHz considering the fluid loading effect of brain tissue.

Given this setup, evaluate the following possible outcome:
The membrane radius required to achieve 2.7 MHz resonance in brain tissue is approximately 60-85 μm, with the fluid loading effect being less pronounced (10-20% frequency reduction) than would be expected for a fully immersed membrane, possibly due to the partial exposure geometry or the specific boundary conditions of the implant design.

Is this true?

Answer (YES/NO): NO